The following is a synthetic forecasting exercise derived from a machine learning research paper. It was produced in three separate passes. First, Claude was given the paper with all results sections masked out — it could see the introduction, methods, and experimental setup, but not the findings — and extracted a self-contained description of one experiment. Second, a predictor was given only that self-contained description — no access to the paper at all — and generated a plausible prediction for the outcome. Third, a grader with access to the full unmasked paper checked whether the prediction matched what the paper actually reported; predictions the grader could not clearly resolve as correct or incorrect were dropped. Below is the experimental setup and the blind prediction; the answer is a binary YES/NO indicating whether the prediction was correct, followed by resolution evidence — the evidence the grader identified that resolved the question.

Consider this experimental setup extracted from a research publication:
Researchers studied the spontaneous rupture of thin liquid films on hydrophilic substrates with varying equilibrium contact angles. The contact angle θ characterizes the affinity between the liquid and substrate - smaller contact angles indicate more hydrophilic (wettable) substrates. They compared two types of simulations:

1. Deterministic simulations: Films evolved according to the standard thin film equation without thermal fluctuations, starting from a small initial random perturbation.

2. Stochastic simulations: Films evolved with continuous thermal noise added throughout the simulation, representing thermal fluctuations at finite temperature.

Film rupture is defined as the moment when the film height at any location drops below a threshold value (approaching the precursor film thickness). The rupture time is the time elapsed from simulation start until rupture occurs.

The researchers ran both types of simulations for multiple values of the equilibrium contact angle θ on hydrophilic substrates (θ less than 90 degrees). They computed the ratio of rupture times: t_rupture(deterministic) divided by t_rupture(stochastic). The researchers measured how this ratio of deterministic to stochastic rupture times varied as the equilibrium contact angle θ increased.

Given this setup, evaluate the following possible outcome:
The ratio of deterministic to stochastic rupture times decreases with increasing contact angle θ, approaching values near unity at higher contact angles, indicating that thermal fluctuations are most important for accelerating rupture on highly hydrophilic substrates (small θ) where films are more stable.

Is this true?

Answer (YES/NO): NO